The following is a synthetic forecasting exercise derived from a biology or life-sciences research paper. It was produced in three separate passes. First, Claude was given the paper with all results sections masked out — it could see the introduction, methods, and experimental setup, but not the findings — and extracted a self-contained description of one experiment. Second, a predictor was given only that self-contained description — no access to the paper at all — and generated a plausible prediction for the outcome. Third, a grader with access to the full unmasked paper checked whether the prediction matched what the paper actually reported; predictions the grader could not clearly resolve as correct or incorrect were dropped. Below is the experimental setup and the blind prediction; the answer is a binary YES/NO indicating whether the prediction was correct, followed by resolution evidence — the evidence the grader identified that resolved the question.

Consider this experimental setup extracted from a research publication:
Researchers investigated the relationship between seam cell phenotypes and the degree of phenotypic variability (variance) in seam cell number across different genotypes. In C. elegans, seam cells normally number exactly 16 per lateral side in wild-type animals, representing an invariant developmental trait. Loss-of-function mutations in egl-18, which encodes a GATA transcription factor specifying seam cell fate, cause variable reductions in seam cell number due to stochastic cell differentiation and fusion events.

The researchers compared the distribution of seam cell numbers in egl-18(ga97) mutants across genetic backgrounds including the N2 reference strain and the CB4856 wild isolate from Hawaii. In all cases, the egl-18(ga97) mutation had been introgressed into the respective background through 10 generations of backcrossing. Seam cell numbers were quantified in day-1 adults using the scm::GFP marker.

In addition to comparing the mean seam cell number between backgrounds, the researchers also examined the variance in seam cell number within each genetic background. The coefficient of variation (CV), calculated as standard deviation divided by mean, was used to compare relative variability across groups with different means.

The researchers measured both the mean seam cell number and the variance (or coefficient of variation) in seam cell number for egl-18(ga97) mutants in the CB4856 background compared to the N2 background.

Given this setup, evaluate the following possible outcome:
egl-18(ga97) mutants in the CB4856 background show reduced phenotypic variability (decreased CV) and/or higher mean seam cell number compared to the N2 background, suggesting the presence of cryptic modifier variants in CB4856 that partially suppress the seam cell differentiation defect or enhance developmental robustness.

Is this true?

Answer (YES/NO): YES